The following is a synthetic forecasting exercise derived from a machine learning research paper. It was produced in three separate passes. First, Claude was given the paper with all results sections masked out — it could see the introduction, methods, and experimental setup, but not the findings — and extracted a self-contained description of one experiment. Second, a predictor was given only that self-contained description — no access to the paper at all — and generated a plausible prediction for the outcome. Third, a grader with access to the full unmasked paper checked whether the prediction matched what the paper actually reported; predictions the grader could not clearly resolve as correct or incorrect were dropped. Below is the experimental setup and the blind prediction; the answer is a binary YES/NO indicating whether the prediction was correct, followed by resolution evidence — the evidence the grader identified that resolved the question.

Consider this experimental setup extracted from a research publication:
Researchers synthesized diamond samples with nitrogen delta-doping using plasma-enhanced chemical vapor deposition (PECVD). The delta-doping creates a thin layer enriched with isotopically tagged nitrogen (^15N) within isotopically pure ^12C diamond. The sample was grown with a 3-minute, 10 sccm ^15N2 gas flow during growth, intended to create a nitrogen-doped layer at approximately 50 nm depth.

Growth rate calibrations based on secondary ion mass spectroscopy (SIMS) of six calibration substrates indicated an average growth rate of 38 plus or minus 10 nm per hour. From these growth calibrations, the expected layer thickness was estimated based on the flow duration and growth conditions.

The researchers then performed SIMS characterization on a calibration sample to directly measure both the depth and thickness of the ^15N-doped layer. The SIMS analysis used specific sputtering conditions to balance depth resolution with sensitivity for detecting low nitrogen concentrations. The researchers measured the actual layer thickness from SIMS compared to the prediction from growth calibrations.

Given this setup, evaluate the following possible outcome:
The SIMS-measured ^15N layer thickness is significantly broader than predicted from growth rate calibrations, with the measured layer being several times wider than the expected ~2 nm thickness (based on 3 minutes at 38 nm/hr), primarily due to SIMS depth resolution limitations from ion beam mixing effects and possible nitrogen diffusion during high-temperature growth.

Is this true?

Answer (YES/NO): NO